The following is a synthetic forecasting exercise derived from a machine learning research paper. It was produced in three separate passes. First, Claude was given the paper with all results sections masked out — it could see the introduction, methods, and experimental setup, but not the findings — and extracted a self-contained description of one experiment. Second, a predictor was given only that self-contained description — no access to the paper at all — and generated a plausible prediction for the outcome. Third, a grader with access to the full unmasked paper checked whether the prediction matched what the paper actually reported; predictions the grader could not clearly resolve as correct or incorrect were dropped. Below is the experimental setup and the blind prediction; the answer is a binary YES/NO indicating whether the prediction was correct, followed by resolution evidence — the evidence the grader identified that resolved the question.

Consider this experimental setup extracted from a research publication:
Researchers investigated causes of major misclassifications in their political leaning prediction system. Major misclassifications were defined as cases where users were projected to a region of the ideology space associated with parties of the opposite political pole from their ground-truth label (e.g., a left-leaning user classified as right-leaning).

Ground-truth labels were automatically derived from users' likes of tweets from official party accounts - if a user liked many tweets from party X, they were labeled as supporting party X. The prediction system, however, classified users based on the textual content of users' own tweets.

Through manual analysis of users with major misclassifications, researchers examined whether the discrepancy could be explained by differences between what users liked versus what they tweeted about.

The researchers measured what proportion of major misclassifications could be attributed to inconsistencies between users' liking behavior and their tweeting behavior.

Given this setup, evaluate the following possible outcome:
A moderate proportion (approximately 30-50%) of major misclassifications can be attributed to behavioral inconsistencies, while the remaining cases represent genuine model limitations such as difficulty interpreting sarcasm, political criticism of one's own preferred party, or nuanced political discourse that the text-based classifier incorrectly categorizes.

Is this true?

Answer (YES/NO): NO